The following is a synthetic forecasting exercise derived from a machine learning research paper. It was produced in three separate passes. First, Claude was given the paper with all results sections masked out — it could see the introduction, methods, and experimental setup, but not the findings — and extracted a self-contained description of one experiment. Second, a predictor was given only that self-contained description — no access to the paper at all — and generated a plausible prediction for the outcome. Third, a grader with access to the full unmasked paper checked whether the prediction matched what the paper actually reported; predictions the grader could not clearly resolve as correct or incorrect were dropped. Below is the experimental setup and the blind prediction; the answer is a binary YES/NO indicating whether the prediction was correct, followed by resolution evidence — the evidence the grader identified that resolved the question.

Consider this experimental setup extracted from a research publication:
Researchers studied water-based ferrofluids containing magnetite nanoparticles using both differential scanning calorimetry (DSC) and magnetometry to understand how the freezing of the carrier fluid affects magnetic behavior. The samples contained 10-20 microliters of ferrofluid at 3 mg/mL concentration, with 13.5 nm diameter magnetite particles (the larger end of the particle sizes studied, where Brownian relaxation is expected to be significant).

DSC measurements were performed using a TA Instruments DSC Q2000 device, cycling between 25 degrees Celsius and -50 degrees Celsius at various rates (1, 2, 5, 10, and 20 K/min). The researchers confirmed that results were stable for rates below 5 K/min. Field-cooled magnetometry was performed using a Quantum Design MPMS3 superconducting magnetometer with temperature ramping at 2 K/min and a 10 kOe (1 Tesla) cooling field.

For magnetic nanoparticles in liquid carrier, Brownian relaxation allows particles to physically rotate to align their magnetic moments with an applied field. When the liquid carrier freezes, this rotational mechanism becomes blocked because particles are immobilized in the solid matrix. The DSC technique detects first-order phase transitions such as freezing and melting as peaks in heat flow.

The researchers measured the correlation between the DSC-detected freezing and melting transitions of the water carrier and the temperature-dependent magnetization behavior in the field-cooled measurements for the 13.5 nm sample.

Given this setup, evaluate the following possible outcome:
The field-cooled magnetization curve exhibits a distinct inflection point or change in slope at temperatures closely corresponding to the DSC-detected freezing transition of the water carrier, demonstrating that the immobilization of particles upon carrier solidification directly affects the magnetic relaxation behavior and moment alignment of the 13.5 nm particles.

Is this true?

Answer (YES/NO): YES